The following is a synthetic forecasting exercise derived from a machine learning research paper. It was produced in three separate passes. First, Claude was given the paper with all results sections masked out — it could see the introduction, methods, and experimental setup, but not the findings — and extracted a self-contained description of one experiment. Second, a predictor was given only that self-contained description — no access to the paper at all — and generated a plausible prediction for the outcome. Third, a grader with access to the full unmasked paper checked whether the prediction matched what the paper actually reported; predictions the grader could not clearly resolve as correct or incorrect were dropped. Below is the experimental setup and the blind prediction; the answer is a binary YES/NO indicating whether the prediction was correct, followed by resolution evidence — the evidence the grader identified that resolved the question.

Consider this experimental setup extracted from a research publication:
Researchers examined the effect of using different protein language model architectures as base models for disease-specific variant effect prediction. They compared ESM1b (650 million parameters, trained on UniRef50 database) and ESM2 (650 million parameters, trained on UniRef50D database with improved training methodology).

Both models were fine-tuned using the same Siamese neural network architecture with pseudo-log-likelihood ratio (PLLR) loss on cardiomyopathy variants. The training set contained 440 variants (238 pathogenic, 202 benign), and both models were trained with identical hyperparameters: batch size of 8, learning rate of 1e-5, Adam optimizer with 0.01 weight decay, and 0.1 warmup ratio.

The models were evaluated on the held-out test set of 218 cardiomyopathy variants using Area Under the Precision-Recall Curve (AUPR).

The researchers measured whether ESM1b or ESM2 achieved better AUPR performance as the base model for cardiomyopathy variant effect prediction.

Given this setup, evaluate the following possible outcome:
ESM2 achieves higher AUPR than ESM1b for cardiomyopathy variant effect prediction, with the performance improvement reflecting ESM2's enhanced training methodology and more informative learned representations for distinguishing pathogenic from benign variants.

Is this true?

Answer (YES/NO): NO